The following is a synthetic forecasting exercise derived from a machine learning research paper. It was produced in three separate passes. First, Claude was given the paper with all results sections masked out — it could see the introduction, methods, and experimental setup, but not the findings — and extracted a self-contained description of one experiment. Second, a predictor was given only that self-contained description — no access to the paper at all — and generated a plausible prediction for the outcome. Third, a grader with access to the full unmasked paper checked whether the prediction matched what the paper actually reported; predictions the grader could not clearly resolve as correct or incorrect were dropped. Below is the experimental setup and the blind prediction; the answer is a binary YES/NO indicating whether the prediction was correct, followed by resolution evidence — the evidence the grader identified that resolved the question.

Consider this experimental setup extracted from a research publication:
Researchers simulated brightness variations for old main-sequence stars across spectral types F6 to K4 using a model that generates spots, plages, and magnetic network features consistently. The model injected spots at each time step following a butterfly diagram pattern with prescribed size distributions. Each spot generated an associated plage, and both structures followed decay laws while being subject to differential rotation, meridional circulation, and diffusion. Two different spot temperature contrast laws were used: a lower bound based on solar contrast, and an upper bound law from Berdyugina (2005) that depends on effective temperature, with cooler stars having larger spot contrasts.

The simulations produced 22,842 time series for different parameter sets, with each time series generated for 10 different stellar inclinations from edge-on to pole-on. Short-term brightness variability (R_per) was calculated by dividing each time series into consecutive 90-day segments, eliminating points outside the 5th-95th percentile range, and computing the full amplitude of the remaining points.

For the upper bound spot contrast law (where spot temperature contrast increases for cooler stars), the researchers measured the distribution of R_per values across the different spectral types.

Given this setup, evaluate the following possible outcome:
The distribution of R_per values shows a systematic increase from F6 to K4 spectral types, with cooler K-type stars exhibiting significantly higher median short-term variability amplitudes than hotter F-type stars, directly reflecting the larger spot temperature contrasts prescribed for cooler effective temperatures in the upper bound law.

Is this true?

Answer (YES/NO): NO